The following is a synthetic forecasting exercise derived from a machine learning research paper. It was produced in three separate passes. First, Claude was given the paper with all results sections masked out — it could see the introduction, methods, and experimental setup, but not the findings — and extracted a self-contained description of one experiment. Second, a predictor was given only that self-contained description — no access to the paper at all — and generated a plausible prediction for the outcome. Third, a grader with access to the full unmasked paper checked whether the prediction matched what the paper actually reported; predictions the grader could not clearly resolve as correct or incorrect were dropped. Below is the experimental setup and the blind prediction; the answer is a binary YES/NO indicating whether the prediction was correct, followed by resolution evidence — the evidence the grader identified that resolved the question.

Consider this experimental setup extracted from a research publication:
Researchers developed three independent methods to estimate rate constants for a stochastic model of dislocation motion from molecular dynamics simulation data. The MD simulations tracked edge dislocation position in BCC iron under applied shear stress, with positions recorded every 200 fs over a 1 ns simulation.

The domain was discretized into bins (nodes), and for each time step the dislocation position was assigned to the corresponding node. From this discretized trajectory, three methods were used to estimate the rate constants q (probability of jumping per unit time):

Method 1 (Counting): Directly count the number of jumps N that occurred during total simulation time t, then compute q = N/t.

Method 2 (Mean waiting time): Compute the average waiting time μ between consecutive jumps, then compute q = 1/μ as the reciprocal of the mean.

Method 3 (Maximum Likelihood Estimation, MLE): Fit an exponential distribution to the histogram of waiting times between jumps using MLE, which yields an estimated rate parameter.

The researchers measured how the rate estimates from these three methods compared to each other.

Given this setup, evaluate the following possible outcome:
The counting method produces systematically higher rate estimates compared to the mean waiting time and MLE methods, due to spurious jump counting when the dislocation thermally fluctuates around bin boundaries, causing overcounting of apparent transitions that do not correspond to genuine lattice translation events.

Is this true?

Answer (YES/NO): NO